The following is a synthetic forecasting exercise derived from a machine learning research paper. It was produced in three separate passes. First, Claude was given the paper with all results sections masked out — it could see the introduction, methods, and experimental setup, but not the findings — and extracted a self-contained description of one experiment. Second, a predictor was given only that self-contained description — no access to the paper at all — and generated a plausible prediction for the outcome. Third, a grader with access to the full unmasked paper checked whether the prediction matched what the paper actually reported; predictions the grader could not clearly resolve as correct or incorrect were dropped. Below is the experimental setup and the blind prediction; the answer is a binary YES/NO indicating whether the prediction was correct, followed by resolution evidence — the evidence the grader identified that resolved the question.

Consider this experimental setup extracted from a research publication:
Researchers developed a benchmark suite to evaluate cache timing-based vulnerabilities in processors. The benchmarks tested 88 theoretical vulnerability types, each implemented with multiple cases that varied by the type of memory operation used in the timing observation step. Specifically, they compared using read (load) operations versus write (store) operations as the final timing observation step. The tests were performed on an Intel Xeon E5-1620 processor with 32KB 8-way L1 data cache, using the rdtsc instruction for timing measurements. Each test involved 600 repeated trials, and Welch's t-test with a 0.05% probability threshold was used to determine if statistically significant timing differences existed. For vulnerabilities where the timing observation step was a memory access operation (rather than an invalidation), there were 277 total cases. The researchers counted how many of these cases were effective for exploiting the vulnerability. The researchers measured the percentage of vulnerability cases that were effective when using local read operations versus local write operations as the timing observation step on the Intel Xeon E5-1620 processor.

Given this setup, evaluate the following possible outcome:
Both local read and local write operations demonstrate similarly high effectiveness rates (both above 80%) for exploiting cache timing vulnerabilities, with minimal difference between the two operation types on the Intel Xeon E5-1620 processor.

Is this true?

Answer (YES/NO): NO